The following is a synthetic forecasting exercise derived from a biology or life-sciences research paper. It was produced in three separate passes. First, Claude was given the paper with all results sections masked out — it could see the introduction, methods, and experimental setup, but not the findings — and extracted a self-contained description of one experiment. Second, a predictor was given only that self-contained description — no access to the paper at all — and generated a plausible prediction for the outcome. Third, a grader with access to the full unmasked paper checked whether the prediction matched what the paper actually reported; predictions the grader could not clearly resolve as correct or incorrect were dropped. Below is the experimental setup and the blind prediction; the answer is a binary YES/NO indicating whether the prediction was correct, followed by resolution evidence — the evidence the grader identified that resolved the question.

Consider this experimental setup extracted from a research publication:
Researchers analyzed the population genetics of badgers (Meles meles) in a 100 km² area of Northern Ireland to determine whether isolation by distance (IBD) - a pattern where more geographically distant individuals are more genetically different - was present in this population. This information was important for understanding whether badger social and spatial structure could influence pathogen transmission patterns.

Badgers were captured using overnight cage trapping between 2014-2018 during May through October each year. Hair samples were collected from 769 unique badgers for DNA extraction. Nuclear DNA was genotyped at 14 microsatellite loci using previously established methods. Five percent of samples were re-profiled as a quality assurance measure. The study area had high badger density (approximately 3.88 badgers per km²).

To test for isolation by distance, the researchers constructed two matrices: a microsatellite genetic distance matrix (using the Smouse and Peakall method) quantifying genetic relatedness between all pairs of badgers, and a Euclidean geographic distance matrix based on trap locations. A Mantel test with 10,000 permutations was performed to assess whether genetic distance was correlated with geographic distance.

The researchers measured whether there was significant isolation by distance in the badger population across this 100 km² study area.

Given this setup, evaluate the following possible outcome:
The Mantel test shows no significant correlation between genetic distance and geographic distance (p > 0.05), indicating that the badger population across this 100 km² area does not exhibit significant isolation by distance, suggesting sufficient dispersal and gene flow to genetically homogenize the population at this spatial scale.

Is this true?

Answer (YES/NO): NO